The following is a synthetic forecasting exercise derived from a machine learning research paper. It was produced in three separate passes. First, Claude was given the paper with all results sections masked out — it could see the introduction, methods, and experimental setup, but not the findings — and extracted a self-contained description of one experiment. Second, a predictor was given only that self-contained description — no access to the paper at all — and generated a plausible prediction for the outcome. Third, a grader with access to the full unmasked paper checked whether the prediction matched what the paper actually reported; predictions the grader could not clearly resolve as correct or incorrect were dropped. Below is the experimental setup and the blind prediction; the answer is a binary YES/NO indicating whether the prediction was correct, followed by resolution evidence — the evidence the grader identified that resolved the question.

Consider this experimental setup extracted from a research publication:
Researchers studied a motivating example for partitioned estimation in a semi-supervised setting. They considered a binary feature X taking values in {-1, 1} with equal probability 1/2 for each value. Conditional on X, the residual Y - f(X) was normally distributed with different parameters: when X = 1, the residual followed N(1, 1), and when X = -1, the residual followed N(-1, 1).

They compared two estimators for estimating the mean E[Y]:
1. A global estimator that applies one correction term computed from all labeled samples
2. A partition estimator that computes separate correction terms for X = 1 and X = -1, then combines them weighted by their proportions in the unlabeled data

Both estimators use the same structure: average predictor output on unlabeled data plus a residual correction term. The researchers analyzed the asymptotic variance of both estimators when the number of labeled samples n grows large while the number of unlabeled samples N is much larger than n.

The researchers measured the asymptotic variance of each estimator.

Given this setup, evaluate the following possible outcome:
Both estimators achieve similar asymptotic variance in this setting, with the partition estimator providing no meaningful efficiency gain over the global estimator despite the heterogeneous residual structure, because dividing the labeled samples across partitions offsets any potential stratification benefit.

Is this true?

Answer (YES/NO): NO